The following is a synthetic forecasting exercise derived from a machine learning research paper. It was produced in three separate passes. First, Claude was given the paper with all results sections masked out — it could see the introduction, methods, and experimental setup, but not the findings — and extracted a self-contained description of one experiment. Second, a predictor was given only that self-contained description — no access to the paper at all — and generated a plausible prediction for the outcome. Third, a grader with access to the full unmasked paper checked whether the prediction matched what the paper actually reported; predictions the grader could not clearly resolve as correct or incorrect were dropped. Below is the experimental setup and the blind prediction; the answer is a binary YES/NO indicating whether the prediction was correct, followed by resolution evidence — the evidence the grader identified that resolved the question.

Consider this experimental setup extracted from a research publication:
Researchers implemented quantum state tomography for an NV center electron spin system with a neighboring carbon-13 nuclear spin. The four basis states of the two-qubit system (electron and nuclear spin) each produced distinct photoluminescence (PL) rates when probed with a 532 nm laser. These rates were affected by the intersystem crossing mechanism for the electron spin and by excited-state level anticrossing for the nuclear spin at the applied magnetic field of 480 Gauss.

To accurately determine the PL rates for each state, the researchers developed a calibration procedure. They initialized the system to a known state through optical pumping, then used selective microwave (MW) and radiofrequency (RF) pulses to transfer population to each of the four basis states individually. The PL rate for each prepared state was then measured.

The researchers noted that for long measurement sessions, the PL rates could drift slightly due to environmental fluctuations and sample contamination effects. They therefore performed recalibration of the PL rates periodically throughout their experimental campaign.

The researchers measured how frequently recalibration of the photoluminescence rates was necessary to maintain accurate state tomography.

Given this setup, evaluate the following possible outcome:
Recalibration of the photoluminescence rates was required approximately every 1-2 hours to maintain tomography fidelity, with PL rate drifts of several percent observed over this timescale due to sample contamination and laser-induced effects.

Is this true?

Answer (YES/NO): NO